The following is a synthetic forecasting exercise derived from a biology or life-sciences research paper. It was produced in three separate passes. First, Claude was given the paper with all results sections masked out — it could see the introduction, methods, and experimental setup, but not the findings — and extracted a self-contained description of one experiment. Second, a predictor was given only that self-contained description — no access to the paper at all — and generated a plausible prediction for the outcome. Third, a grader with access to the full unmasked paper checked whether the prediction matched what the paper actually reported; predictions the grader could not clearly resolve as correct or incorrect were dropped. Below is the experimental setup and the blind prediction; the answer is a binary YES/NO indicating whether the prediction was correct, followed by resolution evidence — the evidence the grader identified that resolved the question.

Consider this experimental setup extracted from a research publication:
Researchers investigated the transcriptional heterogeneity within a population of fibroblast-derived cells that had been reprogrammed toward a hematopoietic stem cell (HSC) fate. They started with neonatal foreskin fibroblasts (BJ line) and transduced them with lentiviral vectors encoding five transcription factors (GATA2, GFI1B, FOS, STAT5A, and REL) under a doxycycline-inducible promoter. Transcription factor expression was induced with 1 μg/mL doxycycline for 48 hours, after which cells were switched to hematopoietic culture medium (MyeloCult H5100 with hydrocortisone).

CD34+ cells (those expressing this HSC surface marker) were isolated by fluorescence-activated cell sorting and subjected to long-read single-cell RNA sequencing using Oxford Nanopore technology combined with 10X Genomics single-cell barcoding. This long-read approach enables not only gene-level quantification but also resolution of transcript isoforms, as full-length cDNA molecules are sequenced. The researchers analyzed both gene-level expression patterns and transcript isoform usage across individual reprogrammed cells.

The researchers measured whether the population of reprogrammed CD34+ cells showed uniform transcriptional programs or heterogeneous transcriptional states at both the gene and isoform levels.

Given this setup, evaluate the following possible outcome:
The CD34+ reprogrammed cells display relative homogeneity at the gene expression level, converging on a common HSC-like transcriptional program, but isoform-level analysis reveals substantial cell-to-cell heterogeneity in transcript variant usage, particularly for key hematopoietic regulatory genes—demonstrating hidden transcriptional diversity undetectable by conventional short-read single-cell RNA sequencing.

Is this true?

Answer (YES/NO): NO